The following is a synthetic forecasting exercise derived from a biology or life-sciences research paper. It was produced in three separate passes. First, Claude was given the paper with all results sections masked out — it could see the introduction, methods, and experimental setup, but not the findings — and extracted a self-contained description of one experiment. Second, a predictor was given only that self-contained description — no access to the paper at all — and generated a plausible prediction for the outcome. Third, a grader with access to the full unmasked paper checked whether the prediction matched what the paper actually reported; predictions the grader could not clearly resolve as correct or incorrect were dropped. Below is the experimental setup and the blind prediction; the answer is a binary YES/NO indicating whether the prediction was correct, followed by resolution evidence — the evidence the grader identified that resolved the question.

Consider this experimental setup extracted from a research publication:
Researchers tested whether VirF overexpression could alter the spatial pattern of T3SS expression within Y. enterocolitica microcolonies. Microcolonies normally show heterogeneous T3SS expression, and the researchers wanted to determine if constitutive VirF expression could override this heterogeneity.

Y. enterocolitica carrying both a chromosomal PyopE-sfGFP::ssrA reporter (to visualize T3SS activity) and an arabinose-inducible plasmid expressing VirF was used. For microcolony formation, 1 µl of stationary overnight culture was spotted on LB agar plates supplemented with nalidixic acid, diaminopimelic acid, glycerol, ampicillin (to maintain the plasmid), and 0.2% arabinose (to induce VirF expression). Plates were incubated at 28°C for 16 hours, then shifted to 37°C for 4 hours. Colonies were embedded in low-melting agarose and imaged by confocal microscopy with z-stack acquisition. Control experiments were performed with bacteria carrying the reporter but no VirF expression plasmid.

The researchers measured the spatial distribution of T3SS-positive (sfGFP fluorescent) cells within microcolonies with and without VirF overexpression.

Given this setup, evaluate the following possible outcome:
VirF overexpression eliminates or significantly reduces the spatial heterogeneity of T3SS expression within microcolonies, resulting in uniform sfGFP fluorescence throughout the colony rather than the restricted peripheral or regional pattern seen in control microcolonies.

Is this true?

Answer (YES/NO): YES